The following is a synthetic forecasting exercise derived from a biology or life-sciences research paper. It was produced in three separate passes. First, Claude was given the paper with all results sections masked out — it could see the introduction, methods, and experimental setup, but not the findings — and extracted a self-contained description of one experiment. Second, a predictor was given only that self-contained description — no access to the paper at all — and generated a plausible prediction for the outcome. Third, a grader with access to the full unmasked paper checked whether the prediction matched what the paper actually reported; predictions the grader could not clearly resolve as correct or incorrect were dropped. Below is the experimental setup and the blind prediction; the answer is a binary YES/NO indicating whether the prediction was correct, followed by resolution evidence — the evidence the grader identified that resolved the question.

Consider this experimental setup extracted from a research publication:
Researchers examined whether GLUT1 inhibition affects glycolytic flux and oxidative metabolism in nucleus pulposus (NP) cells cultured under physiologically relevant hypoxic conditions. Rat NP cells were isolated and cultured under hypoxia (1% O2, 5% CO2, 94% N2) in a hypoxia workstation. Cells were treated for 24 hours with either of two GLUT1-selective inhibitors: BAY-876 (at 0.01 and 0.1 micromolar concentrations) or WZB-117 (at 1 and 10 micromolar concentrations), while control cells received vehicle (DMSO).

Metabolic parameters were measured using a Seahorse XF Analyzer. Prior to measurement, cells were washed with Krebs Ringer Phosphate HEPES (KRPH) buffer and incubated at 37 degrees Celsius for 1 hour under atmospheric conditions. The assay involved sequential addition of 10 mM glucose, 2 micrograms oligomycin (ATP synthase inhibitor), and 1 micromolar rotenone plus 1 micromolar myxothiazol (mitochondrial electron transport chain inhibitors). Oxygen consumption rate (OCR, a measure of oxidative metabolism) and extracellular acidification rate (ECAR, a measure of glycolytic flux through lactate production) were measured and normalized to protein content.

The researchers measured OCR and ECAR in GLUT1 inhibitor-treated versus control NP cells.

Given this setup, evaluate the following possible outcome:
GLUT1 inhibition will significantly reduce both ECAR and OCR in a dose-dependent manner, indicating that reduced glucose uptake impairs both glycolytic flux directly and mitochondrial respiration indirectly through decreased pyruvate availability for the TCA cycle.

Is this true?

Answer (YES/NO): NO